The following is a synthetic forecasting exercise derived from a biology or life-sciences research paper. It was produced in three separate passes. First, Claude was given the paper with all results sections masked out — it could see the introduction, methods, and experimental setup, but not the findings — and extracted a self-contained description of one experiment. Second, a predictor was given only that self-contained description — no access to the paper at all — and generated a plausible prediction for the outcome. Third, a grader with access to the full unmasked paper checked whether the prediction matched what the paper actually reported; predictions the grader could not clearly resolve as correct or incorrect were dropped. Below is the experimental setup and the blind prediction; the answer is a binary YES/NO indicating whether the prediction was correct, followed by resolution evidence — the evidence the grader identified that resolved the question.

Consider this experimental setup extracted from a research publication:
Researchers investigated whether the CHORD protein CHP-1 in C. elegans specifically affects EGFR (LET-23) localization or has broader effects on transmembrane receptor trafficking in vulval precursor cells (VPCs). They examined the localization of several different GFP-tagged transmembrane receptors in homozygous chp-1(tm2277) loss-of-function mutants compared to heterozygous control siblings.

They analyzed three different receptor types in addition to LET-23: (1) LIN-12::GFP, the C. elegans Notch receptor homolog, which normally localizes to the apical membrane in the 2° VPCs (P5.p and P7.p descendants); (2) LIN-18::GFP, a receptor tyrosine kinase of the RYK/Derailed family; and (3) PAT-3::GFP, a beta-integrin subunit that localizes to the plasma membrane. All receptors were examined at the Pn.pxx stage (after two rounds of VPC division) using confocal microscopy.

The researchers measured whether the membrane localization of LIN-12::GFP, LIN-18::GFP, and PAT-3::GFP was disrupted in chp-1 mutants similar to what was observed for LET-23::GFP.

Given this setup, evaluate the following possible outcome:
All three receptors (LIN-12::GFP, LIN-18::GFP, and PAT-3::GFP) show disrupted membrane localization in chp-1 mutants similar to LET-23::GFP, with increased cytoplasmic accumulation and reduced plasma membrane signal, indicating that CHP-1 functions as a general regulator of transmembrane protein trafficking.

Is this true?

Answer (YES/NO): NO